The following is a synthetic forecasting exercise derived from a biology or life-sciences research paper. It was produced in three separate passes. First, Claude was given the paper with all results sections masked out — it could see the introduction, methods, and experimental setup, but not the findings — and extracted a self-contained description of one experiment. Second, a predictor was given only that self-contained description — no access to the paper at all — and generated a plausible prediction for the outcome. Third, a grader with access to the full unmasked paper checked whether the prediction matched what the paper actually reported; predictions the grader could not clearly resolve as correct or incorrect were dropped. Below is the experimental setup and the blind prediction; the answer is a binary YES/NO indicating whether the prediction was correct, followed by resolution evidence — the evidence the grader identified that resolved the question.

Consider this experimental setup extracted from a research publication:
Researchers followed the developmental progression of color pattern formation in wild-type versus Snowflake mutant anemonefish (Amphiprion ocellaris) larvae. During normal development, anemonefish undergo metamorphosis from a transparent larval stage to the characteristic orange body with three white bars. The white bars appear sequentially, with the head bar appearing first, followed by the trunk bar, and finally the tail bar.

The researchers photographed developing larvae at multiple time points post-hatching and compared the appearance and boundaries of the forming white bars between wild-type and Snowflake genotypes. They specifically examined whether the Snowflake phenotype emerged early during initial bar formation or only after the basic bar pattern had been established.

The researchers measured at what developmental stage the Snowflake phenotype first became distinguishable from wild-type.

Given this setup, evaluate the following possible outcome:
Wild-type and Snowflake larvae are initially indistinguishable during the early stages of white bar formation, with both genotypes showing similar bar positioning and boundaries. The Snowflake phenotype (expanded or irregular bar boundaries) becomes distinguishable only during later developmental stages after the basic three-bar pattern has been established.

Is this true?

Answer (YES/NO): NO